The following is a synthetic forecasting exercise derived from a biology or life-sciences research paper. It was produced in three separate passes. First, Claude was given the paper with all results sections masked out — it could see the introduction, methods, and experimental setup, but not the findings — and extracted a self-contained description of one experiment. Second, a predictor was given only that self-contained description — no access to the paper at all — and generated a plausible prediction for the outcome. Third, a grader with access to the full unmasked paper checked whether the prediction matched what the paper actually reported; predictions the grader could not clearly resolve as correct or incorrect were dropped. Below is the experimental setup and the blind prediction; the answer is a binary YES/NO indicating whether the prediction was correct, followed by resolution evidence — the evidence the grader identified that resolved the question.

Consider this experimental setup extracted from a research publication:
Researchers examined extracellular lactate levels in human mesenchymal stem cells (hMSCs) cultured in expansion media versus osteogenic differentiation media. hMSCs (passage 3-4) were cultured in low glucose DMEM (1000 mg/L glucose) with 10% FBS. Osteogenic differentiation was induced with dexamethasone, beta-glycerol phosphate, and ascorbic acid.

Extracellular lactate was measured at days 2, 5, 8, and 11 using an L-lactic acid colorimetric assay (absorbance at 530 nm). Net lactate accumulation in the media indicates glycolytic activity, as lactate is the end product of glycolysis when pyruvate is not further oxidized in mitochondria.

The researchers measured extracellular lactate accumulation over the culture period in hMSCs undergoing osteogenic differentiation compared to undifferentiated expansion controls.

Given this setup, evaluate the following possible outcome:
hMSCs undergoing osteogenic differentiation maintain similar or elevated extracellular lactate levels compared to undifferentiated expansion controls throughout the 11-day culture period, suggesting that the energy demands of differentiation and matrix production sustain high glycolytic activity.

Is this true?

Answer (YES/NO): NO